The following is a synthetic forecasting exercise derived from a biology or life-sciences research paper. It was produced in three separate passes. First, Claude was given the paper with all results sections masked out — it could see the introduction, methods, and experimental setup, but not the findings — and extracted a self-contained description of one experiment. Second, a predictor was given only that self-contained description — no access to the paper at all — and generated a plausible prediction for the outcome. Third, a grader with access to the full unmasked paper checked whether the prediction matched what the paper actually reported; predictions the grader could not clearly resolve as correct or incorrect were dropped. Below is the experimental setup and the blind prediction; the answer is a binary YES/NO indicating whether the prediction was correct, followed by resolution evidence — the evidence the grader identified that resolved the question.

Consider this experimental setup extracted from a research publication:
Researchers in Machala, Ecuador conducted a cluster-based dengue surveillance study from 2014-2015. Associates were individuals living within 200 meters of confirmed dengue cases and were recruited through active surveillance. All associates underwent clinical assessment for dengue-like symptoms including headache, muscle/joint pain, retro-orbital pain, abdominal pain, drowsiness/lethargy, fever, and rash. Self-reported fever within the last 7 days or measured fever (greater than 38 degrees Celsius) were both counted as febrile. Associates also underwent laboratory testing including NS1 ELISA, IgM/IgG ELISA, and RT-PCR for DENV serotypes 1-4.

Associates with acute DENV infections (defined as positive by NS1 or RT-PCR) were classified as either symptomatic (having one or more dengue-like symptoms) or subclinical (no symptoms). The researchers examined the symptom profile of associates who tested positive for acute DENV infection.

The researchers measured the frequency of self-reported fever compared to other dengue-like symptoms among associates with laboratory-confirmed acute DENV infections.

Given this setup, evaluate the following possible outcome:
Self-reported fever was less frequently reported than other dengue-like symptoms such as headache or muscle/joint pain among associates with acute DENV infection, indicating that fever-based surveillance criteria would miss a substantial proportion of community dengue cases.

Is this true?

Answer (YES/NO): NO